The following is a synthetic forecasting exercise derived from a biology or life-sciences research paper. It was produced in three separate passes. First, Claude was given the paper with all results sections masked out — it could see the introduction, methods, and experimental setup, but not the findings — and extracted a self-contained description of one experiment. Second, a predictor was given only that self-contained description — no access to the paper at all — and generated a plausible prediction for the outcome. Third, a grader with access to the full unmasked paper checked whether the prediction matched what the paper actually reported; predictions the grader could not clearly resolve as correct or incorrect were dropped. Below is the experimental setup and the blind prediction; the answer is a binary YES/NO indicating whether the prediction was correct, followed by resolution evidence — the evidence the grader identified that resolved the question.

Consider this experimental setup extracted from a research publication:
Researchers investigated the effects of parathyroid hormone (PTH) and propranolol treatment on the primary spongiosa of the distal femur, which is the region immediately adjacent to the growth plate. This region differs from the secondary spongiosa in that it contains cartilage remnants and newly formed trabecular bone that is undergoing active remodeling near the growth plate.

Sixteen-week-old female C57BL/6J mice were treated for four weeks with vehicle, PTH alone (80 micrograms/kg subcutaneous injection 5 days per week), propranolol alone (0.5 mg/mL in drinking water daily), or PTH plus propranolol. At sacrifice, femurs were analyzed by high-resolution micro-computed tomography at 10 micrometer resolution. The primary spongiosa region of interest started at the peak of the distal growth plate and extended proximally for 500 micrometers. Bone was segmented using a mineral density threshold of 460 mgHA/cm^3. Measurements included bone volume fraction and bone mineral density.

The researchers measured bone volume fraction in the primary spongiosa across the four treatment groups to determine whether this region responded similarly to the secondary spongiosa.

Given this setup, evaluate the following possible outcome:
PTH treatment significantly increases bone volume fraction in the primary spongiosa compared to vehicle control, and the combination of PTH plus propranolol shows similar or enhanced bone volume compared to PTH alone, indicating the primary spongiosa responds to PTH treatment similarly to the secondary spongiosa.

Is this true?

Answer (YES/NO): NO